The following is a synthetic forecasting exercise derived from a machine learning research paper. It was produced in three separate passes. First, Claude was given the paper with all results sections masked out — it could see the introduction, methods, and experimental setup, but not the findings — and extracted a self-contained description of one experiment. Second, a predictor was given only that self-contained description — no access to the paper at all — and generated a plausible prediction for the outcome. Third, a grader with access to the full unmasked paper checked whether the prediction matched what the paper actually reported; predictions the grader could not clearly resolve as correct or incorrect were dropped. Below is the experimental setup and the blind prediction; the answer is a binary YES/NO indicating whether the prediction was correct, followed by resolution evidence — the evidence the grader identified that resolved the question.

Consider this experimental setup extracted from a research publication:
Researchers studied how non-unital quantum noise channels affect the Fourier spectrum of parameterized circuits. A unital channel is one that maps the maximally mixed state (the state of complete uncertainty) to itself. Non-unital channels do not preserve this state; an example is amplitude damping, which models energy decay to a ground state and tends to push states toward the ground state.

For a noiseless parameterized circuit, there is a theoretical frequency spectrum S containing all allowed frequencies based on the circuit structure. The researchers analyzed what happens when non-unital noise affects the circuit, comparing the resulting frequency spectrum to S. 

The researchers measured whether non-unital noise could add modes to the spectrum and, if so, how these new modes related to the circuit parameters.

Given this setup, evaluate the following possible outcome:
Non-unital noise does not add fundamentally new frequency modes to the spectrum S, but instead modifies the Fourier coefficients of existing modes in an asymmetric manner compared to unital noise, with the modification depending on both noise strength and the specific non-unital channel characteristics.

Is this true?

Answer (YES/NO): NO